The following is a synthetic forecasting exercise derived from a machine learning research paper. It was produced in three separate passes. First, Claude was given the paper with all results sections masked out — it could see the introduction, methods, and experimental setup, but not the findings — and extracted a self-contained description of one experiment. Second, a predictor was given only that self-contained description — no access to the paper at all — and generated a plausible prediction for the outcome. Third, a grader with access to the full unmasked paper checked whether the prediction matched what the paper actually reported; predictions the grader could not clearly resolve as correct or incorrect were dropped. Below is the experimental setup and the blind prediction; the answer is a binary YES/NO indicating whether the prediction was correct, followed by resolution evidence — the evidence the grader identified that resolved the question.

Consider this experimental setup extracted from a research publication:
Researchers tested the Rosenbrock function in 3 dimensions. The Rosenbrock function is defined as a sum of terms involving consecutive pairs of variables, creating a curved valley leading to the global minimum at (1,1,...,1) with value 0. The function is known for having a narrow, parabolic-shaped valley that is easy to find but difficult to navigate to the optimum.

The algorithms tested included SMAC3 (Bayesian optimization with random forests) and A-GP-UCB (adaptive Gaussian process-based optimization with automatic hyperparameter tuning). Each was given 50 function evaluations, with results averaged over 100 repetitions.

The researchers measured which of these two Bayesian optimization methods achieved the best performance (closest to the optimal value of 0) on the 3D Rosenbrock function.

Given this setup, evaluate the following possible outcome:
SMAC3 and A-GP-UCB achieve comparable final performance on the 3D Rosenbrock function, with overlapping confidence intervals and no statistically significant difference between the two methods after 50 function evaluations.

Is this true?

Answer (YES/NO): NO